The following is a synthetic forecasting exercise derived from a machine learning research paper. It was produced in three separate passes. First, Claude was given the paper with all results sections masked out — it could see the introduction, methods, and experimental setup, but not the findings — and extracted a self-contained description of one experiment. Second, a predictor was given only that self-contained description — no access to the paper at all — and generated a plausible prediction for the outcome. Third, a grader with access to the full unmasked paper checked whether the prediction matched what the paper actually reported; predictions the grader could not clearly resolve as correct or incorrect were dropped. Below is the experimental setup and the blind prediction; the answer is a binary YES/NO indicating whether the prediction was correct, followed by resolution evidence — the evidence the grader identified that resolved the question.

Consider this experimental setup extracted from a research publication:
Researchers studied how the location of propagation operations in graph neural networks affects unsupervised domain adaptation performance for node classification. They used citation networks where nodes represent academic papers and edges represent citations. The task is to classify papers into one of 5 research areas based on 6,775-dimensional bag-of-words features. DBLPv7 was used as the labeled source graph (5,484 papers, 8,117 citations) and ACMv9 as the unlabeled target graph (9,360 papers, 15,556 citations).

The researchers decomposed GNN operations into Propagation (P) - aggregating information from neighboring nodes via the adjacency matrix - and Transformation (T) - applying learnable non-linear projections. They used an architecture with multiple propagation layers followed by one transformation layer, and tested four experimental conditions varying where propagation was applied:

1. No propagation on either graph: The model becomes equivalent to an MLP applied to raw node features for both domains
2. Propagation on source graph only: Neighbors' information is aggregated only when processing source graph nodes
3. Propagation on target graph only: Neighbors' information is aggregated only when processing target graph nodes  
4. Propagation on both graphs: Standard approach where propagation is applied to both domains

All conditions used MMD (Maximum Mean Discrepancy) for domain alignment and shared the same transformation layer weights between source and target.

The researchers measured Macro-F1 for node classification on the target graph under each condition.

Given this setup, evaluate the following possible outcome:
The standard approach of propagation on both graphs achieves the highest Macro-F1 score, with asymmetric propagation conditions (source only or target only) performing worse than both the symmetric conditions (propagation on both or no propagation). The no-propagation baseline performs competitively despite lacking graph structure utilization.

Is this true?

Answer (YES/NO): NO